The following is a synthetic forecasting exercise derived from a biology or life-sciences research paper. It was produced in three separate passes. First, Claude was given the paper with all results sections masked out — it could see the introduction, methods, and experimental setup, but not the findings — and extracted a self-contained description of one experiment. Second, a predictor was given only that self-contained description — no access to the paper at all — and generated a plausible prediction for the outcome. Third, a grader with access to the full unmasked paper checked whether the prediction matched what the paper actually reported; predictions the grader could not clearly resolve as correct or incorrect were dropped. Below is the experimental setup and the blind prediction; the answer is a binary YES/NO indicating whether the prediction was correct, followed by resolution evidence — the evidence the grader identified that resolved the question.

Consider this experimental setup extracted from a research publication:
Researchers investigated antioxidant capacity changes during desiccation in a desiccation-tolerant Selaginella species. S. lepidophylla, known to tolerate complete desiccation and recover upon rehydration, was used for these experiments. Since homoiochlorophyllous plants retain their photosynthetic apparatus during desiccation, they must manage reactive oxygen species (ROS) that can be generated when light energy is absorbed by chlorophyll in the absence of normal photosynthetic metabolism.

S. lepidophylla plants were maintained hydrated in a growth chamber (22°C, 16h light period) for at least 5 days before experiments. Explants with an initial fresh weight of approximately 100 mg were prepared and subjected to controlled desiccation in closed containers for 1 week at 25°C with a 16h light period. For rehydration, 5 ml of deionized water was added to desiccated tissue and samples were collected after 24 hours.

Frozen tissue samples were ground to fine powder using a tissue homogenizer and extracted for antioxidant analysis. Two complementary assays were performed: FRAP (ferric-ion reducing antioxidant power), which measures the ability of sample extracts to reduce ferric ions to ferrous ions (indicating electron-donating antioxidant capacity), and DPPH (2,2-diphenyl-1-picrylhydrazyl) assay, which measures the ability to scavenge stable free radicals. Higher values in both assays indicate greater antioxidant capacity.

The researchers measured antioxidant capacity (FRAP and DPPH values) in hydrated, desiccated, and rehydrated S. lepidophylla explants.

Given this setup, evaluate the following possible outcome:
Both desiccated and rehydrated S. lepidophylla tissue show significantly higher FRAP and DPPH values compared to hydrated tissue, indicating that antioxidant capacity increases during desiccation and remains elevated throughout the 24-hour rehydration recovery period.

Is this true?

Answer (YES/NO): YES